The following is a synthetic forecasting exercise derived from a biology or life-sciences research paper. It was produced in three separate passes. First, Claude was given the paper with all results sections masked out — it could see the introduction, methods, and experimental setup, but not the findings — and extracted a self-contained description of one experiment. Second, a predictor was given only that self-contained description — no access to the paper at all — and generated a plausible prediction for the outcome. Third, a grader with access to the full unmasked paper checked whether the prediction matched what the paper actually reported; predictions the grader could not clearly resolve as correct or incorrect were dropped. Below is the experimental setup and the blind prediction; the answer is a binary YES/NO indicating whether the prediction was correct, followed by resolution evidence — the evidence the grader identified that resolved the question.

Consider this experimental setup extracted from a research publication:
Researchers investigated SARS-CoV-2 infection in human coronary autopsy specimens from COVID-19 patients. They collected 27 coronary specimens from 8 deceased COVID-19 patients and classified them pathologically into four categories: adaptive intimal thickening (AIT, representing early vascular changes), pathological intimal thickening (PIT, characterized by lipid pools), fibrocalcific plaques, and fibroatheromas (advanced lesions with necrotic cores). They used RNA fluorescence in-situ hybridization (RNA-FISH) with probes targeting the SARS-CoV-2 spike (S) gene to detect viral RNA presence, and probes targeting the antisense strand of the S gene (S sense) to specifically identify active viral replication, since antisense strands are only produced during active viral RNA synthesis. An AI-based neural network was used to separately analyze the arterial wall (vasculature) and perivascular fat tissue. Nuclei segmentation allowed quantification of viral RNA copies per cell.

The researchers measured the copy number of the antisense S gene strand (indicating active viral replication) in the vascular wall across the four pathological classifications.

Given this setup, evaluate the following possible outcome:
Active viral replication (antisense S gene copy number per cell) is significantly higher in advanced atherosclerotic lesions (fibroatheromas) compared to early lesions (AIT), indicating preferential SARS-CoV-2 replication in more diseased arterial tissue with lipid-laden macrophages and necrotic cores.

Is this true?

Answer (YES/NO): NO